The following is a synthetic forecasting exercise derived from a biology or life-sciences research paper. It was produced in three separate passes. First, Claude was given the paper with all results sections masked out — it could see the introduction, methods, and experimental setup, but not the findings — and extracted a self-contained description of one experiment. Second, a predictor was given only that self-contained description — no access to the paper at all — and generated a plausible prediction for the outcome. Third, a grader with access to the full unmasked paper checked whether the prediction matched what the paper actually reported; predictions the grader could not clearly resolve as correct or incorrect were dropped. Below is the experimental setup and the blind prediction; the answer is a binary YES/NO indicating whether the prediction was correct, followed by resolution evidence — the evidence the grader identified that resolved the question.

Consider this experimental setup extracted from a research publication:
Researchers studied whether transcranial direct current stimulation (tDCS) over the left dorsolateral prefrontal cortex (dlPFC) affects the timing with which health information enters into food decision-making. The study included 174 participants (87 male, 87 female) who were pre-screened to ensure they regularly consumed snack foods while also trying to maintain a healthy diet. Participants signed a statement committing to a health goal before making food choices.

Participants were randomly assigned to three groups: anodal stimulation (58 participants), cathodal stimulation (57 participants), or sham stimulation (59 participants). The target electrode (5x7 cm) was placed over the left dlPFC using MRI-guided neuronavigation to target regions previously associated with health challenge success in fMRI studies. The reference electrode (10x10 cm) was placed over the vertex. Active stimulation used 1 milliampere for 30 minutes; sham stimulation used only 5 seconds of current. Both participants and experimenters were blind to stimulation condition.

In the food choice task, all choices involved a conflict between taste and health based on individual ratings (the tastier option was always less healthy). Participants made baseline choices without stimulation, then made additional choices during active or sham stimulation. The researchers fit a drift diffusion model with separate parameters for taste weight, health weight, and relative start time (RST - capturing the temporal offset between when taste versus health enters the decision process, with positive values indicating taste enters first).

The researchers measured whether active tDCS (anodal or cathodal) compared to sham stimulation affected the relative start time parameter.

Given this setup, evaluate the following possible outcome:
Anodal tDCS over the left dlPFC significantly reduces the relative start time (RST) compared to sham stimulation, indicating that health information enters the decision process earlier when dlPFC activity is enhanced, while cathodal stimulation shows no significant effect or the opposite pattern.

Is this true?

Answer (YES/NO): NO